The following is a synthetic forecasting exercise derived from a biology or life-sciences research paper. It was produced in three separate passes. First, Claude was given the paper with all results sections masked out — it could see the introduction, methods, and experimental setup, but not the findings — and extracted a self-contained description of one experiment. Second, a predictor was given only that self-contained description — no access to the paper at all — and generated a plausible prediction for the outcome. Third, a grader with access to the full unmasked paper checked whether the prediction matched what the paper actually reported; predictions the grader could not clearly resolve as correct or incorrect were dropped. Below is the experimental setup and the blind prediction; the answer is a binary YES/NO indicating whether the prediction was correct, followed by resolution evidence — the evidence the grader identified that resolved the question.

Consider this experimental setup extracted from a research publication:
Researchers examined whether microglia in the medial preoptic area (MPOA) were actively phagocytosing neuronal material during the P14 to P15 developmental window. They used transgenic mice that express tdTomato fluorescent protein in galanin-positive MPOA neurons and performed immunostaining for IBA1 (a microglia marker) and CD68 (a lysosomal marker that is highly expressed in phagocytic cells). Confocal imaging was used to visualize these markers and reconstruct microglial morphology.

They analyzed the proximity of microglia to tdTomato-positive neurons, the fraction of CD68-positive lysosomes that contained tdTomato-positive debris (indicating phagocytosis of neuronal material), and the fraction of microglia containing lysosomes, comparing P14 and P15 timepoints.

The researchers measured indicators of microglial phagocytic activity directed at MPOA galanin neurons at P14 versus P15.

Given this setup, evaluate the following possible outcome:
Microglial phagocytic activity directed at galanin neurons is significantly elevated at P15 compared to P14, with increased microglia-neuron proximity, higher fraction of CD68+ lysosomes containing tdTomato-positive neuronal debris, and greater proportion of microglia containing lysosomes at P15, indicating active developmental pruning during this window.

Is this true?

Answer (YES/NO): NO